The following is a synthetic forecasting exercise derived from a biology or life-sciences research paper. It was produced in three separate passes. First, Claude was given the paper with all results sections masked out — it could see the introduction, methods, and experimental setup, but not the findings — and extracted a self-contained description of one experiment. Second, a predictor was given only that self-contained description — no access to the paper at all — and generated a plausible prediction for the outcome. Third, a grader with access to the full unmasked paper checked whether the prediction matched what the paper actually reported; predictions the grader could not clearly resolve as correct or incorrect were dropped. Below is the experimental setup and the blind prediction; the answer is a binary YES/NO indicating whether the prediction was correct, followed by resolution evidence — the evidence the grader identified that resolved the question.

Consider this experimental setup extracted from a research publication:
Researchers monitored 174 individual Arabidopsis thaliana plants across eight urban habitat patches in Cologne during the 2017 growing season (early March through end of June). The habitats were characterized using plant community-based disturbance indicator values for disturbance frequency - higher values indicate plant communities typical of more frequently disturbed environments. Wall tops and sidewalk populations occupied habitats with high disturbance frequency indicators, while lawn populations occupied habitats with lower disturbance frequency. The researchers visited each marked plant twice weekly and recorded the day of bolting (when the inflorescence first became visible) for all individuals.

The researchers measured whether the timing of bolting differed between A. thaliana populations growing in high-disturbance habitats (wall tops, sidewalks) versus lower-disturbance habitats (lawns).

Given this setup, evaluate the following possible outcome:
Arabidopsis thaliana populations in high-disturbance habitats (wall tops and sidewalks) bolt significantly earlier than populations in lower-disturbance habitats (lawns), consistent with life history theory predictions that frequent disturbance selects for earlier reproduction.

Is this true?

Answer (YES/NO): NO